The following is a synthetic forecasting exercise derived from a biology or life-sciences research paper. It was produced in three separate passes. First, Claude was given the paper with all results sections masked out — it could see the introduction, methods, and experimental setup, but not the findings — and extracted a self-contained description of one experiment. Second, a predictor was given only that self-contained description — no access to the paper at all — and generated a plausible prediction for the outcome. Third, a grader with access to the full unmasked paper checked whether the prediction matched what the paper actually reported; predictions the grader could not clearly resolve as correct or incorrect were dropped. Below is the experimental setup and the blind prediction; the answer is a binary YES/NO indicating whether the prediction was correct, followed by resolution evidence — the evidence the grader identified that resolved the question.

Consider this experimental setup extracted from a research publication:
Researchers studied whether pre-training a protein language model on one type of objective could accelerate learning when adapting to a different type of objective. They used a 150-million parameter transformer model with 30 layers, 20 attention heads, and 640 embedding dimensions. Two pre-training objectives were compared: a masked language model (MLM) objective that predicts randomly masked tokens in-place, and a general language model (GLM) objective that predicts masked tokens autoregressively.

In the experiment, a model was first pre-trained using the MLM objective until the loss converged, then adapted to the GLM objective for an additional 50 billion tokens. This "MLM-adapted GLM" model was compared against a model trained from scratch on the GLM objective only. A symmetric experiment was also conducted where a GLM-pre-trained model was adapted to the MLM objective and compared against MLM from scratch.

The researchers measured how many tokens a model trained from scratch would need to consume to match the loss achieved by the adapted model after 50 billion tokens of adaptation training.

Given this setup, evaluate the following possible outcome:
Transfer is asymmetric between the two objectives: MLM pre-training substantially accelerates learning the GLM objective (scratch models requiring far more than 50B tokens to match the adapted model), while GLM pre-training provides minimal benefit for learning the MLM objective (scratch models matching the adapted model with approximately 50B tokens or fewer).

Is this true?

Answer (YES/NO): NO